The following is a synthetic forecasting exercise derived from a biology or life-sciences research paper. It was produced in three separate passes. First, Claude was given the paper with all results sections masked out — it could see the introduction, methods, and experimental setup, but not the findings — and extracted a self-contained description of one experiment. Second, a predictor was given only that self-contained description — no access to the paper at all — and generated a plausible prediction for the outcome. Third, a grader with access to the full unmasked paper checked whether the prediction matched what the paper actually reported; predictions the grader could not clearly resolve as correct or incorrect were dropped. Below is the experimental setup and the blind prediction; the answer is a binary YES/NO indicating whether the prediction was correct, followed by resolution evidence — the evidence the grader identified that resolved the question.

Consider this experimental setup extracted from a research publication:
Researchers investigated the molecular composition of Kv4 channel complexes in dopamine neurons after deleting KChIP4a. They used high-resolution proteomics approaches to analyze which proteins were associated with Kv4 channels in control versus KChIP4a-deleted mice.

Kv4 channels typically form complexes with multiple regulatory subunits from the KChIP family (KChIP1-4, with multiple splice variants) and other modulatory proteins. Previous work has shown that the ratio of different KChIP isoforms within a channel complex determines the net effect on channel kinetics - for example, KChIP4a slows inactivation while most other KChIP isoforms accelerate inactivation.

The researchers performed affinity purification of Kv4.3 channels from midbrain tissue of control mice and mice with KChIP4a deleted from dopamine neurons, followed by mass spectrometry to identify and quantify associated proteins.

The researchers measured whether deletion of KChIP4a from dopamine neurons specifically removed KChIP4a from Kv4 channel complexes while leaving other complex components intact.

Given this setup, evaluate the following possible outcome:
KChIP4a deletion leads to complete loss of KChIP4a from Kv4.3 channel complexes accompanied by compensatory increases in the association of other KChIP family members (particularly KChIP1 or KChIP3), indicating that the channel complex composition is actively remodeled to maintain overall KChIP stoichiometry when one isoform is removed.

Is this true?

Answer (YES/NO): NO